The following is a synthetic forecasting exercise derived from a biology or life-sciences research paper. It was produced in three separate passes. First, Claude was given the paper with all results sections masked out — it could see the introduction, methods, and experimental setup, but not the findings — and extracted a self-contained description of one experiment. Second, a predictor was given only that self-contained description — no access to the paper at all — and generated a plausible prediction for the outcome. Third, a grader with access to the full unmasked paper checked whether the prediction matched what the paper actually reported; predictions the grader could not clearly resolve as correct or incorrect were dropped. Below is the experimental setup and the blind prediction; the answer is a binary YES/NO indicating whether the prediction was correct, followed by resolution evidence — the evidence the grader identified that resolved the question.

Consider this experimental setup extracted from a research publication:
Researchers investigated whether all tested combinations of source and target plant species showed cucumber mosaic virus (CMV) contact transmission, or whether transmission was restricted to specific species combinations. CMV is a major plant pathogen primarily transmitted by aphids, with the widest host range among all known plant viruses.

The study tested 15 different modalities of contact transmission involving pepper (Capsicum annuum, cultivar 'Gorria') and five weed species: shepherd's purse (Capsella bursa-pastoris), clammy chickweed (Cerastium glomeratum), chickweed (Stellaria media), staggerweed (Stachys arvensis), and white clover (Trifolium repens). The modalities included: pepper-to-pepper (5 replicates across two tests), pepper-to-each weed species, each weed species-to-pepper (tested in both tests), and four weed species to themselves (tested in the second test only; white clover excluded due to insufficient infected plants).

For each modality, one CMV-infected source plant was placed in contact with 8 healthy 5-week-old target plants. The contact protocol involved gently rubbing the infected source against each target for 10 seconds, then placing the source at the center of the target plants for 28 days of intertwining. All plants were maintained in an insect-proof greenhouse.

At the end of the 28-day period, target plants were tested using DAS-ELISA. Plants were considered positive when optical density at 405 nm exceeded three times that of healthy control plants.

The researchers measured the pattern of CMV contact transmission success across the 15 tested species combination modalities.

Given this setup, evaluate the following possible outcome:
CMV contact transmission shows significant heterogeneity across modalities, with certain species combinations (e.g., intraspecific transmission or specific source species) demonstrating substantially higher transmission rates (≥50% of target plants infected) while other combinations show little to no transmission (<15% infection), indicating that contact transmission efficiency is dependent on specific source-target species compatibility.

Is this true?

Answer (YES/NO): YES